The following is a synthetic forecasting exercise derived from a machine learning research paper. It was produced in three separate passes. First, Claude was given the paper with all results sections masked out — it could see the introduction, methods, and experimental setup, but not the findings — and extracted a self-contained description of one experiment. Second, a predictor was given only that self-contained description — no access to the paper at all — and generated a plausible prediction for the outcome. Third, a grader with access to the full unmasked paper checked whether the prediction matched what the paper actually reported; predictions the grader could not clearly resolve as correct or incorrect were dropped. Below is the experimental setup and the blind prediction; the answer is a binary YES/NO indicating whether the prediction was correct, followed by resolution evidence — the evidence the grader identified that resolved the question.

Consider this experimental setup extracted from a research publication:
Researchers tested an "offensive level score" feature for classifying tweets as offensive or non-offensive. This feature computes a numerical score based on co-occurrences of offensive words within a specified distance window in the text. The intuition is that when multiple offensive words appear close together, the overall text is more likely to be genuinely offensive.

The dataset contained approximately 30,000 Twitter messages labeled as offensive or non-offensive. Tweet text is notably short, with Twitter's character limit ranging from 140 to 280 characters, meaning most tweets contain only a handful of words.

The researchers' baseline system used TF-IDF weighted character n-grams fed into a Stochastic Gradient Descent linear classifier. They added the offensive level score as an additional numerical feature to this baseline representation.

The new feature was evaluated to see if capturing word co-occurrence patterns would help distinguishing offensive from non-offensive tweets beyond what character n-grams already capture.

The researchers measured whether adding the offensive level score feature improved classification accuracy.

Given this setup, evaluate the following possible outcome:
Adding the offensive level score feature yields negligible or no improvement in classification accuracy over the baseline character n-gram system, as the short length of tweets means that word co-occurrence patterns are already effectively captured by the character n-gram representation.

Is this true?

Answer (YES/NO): YES